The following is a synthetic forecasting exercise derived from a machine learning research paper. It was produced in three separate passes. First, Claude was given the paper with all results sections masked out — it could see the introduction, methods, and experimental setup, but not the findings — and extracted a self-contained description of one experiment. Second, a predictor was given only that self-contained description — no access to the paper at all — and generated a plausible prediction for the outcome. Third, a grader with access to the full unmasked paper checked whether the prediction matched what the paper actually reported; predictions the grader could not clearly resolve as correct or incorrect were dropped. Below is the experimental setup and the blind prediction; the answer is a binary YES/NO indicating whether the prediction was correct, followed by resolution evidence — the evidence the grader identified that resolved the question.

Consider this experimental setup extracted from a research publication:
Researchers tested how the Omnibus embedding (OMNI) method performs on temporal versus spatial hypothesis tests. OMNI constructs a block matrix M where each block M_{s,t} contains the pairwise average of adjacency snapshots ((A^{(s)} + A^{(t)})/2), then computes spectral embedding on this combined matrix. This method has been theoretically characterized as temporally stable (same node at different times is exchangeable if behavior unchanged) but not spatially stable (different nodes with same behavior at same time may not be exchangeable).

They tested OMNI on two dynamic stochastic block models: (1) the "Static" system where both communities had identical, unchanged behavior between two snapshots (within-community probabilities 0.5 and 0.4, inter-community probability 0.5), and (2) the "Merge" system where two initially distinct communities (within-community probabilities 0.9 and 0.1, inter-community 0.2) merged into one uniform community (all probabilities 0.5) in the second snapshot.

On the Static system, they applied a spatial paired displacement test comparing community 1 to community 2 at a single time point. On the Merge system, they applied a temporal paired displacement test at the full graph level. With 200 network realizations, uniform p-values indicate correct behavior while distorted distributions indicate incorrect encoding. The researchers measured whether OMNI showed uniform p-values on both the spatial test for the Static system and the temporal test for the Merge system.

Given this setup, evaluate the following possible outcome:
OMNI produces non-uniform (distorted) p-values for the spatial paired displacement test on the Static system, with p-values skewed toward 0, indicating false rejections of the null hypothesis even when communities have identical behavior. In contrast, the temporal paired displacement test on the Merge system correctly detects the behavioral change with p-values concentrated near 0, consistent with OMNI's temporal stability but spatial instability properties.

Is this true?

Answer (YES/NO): NO